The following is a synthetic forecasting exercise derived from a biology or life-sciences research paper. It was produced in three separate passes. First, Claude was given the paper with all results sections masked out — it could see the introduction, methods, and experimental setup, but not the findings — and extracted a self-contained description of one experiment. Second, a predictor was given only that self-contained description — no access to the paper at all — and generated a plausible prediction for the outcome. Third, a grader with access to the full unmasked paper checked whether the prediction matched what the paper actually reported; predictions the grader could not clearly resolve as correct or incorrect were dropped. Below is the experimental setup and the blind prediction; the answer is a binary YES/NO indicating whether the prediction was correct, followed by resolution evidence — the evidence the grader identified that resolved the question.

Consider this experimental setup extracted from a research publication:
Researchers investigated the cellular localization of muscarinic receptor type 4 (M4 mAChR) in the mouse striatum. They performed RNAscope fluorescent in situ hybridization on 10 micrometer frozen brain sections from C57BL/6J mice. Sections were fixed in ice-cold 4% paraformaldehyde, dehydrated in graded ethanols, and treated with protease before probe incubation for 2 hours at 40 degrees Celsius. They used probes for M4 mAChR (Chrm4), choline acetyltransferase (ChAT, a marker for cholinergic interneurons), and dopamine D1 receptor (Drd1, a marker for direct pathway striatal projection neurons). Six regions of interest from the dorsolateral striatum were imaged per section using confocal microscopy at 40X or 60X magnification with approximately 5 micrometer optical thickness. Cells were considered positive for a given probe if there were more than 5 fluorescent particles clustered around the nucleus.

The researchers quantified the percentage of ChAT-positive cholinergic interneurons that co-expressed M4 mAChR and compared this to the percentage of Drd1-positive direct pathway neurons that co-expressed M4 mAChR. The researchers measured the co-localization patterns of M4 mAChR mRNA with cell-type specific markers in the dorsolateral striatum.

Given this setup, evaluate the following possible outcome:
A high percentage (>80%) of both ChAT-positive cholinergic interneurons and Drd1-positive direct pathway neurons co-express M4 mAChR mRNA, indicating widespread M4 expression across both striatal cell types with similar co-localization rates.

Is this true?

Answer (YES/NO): YES